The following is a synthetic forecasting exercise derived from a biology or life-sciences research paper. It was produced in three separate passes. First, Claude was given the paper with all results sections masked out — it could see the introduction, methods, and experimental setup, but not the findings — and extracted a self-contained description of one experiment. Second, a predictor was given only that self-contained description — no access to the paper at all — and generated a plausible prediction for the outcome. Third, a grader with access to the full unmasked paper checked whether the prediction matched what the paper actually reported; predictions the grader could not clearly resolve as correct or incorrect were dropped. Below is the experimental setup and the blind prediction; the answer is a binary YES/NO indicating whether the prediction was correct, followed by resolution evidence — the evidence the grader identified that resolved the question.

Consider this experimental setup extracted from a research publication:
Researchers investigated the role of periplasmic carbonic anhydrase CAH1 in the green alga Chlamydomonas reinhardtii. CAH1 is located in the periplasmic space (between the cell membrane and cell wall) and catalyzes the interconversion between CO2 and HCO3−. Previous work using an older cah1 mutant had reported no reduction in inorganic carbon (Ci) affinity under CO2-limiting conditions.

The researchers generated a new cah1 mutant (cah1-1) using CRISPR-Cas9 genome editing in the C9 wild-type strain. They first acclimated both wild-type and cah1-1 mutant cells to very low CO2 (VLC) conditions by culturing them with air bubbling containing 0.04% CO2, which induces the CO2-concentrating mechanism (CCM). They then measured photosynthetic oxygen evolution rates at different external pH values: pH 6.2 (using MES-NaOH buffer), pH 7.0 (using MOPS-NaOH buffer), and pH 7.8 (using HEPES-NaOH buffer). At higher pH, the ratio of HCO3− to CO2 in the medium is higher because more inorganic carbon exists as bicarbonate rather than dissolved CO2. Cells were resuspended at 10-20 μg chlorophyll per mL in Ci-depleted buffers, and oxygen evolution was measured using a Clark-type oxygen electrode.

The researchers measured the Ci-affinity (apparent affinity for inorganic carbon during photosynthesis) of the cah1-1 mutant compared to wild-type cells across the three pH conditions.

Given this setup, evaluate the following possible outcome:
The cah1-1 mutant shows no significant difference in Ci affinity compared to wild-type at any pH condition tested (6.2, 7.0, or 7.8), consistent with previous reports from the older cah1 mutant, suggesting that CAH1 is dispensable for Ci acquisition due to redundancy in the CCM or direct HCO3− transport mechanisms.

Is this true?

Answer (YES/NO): NO